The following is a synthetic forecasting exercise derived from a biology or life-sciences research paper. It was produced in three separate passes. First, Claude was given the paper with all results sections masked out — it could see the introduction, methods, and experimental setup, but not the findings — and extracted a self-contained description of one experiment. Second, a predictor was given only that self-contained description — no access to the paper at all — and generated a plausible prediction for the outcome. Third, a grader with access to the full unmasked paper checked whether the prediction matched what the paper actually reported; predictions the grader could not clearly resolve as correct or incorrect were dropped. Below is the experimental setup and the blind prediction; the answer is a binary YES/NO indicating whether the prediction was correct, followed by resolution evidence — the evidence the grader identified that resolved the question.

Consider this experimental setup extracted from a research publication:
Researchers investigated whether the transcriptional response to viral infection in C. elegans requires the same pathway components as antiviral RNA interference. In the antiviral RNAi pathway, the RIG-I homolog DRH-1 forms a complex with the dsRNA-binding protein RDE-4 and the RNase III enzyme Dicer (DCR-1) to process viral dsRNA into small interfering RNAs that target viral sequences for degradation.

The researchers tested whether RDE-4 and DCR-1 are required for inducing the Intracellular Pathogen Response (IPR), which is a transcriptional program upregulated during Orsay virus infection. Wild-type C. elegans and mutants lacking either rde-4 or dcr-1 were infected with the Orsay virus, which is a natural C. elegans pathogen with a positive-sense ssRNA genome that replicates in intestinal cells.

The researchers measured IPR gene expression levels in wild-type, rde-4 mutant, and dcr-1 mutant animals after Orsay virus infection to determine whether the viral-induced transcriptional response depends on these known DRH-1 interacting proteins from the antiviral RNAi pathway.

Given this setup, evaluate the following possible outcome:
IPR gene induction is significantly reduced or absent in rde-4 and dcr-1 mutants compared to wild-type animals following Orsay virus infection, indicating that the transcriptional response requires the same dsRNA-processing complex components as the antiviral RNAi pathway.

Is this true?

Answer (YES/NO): NO